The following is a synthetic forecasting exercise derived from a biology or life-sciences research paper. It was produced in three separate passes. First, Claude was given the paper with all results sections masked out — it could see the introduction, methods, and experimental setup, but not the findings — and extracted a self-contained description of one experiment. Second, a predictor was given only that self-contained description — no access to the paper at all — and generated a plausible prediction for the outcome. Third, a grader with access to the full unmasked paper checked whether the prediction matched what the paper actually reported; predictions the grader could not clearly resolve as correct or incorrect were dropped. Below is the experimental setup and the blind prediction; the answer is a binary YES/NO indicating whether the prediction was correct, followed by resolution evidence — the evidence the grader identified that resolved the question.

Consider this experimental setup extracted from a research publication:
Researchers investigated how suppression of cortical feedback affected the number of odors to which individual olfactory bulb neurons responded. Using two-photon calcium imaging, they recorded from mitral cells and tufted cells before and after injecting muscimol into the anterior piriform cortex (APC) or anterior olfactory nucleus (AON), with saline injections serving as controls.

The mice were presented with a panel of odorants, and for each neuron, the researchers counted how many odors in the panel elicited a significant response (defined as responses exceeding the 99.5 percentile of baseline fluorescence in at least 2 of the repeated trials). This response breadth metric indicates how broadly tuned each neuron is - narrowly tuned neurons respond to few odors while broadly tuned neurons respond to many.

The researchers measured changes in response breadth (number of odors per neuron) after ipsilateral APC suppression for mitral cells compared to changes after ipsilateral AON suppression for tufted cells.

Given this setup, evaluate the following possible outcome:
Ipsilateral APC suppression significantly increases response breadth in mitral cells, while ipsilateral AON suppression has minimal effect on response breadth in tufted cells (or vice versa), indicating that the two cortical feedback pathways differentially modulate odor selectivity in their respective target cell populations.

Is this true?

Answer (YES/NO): NO